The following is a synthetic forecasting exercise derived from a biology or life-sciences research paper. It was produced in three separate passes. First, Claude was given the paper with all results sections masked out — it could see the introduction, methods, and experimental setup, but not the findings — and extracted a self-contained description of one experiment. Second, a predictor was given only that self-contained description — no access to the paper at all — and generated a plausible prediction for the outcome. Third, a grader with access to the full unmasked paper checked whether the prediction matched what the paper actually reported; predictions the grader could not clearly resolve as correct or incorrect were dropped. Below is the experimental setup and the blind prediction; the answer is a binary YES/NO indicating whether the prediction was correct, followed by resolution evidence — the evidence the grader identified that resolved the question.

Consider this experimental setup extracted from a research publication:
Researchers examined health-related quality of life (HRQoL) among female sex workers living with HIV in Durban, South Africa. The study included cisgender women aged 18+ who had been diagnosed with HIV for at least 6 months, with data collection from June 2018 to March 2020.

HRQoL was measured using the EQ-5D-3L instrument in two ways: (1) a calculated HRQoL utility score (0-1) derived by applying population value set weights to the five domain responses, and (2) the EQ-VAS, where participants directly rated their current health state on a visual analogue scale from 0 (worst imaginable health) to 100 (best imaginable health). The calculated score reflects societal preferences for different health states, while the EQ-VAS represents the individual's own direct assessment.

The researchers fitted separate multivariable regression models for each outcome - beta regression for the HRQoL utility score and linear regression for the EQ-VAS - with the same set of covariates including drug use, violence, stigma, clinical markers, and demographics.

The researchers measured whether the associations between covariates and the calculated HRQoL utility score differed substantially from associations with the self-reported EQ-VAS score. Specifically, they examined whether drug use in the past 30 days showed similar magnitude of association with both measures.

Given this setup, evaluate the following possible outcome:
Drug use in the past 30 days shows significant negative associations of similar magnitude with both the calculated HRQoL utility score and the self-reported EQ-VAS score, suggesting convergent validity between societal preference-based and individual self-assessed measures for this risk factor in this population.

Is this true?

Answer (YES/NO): NO